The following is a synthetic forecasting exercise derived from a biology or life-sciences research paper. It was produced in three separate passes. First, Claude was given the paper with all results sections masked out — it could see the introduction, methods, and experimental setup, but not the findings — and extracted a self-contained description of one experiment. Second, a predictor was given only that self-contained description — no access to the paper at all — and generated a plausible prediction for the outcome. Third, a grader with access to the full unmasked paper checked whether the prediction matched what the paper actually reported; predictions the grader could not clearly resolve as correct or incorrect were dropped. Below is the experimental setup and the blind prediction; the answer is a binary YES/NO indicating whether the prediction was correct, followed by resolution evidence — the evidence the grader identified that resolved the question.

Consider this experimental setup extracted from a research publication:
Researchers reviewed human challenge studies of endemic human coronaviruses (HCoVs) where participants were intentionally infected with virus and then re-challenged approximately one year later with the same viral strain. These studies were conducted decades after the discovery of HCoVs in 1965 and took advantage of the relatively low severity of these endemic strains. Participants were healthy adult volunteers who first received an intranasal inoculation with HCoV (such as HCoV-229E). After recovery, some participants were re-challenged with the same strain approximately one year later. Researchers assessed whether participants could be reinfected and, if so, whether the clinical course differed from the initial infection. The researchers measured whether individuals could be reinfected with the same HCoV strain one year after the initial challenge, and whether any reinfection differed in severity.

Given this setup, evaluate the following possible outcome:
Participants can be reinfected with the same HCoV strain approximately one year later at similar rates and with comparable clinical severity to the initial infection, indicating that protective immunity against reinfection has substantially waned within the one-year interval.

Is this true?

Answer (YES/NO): NO